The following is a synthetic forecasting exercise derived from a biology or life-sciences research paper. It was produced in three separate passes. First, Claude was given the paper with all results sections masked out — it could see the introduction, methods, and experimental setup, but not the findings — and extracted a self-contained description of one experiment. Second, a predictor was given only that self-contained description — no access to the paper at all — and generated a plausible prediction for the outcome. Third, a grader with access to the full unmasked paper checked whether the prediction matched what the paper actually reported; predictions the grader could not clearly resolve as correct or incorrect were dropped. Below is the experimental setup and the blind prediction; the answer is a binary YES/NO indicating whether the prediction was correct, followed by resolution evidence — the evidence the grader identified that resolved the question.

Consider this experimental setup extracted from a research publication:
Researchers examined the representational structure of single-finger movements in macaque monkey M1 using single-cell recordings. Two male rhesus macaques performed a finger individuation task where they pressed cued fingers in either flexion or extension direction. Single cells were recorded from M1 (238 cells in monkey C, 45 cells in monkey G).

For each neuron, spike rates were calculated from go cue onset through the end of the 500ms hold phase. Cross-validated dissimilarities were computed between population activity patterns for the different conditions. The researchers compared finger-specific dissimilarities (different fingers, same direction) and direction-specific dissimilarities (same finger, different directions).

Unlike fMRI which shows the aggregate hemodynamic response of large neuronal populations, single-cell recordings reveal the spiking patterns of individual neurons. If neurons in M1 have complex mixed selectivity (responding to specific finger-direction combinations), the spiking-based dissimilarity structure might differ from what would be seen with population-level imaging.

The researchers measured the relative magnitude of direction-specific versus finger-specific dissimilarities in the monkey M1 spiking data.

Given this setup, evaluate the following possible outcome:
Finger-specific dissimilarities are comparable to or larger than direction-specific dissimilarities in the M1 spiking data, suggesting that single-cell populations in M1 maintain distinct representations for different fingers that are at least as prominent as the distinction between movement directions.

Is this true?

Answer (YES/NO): YES